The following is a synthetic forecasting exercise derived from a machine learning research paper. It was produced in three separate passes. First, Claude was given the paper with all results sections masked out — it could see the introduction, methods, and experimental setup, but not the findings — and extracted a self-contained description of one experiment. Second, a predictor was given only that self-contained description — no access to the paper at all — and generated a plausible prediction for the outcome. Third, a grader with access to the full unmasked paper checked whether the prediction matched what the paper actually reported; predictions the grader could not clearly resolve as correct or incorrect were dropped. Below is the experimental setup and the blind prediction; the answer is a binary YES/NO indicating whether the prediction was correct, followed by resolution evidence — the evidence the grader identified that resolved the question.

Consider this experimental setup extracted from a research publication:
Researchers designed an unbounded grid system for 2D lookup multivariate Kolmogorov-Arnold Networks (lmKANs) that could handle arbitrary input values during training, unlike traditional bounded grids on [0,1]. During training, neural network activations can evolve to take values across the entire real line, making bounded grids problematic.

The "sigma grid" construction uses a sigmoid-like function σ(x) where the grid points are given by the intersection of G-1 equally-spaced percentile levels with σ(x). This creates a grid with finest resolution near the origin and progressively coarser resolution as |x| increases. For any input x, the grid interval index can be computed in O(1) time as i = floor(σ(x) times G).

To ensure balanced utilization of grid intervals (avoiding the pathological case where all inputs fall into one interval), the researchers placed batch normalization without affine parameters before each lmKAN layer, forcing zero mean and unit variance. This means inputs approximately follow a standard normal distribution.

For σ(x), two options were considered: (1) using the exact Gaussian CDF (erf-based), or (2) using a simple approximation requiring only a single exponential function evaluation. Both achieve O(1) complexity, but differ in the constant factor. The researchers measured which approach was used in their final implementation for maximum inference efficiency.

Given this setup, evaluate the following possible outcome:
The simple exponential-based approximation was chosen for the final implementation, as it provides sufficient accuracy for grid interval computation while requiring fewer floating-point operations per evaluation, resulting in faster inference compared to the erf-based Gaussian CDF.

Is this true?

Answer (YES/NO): YES